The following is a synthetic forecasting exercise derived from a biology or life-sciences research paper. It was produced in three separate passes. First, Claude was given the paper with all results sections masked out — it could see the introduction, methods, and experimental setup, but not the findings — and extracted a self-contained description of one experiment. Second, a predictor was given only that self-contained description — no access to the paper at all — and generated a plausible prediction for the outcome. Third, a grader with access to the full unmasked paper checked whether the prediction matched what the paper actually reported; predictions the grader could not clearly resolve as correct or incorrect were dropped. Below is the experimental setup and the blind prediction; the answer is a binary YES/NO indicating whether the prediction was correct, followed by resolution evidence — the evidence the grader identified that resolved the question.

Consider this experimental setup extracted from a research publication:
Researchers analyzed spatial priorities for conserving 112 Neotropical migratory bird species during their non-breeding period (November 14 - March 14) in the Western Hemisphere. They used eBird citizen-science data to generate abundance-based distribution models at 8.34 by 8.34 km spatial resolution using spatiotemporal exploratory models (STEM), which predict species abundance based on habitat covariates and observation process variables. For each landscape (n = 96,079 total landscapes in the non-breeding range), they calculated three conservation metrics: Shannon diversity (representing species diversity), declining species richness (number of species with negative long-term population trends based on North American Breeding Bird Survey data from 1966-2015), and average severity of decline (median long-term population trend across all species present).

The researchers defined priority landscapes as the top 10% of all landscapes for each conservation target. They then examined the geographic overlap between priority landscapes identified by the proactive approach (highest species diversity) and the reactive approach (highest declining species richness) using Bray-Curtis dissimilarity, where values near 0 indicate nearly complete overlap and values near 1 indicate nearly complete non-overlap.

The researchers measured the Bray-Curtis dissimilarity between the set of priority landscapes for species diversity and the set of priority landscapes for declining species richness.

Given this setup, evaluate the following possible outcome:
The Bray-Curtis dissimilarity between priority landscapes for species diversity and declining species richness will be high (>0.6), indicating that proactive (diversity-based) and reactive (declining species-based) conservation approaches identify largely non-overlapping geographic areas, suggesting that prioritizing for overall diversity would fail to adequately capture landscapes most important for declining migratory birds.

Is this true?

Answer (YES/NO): NO